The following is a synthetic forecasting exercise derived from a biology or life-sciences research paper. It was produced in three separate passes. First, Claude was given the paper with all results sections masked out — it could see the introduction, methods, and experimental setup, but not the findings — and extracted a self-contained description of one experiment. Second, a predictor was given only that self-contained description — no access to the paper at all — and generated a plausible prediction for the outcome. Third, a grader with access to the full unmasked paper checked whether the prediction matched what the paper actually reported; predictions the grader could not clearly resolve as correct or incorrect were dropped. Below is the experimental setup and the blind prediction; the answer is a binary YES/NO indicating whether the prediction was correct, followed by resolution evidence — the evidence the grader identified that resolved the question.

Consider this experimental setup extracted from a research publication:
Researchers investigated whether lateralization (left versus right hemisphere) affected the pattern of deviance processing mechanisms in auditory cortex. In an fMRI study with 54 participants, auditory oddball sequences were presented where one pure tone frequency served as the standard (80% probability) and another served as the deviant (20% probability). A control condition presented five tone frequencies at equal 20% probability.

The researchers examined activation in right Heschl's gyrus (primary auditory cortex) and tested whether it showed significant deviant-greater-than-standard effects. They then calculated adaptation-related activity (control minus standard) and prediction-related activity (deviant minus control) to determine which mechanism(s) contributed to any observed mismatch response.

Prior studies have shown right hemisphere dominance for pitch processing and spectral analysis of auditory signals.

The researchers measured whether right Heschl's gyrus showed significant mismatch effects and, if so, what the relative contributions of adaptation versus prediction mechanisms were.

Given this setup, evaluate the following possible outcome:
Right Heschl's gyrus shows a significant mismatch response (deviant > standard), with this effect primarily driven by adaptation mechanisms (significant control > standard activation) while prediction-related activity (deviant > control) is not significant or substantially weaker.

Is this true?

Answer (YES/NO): YES